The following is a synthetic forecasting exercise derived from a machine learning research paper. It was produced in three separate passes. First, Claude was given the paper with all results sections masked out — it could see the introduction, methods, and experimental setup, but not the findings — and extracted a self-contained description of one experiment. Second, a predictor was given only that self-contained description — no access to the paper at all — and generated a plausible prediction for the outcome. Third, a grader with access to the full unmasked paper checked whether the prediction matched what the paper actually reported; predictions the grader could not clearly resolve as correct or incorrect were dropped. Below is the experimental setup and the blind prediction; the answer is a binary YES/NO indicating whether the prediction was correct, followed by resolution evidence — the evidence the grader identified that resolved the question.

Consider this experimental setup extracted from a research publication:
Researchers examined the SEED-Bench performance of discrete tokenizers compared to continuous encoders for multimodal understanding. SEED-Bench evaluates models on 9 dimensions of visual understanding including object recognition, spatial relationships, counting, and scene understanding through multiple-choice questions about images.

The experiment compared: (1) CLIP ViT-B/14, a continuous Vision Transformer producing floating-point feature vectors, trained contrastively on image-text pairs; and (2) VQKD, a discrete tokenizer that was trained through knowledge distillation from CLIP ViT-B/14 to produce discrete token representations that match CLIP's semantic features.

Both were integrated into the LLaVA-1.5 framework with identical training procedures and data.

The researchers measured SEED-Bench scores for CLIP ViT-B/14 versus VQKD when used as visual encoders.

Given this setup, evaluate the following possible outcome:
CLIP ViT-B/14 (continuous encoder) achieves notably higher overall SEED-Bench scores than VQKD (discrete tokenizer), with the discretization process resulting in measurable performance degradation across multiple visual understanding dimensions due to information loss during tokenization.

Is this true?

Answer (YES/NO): YES